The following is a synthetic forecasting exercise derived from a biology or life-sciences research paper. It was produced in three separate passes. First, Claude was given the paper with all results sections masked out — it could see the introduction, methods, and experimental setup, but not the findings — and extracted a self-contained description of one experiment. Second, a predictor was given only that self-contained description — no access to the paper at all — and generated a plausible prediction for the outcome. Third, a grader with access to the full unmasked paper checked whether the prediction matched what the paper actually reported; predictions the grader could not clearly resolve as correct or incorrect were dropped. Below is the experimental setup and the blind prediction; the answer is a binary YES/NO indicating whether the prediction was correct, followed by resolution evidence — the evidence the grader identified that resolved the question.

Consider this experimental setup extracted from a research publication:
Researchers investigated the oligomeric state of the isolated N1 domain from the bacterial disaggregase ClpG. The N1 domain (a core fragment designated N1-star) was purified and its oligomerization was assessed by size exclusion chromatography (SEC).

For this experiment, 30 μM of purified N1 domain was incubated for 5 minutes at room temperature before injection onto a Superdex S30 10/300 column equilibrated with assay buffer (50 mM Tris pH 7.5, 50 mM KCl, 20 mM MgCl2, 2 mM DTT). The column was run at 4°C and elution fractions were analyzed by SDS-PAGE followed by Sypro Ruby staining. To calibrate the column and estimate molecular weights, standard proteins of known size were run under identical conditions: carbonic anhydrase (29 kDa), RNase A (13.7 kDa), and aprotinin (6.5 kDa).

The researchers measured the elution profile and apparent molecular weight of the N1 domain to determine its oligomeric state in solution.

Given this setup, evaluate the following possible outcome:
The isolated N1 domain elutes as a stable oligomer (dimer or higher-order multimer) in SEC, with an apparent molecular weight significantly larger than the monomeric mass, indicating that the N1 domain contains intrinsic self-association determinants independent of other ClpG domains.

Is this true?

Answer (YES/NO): NO